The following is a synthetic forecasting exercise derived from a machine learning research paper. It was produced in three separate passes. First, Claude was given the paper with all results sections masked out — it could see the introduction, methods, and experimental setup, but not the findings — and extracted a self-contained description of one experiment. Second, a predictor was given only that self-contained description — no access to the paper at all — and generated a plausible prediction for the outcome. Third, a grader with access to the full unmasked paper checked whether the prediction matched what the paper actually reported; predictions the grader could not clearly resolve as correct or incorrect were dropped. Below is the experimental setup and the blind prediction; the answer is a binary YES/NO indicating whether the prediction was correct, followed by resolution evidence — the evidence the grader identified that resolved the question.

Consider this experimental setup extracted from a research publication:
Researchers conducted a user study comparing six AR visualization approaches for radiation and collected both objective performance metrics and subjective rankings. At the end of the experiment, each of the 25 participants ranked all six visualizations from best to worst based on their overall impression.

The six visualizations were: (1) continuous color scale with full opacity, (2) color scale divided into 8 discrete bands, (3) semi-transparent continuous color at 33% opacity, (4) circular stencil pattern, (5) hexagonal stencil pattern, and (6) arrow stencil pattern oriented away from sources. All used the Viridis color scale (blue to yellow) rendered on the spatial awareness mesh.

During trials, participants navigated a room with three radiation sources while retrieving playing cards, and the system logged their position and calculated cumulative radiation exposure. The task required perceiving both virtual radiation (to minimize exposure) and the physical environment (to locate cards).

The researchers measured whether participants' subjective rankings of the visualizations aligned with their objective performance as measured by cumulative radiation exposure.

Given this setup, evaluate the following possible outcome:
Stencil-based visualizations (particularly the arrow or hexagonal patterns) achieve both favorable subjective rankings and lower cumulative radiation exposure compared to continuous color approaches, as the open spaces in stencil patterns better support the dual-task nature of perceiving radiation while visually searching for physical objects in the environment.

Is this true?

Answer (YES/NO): NO